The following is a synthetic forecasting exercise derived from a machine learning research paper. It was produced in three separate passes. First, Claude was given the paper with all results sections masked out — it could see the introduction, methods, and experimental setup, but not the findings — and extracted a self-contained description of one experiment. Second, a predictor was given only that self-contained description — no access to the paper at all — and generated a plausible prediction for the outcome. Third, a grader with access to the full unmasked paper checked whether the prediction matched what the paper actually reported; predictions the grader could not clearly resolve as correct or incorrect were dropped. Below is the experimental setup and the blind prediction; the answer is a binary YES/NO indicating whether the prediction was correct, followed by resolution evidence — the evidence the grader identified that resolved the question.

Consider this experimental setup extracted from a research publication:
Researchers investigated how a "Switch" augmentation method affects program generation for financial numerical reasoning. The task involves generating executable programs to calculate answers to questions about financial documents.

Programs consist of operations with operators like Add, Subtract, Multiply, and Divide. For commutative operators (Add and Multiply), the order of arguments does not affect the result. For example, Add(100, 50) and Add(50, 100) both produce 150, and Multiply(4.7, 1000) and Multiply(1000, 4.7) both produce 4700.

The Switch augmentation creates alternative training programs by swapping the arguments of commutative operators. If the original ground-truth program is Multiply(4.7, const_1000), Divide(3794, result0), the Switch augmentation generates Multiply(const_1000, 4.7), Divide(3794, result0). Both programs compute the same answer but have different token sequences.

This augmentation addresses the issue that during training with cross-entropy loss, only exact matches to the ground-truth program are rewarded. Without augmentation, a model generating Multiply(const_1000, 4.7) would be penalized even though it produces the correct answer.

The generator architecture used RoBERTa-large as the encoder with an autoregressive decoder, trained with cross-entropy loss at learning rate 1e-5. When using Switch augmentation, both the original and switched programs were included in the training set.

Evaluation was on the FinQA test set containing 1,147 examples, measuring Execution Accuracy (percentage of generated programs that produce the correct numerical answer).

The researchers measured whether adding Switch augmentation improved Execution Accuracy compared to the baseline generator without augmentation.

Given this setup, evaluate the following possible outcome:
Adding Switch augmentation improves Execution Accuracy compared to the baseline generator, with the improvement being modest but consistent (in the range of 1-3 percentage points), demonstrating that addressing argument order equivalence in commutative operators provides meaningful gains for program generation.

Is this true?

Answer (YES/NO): NO